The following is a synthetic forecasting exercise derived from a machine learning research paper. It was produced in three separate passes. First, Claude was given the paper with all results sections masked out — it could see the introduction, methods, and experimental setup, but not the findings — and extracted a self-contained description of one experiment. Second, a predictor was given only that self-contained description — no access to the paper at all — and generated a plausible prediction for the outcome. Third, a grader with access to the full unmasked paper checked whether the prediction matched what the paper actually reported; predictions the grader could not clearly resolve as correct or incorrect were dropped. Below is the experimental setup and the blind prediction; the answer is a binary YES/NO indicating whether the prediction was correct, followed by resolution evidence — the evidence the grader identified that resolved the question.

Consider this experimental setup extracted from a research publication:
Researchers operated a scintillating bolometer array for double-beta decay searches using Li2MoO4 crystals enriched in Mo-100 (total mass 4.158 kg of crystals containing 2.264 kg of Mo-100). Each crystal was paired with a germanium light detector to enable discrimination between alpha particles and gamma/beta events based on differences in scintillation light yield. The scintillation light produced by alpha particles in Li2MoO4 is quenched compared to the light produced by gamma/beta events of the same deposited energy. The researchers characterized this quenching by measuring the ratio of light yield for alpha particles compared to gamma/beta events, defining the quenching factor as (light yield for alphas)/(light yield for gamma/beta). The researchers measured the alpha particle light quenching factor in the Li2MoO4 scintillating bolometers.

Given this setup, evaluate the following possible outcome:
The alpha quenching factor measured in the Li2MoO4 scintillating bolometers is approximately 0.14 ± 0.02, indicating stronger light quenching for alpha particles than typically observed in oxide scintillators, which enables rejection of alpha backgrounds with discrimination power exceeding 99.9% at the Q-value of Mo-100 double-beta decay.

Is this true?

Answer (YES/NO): NO